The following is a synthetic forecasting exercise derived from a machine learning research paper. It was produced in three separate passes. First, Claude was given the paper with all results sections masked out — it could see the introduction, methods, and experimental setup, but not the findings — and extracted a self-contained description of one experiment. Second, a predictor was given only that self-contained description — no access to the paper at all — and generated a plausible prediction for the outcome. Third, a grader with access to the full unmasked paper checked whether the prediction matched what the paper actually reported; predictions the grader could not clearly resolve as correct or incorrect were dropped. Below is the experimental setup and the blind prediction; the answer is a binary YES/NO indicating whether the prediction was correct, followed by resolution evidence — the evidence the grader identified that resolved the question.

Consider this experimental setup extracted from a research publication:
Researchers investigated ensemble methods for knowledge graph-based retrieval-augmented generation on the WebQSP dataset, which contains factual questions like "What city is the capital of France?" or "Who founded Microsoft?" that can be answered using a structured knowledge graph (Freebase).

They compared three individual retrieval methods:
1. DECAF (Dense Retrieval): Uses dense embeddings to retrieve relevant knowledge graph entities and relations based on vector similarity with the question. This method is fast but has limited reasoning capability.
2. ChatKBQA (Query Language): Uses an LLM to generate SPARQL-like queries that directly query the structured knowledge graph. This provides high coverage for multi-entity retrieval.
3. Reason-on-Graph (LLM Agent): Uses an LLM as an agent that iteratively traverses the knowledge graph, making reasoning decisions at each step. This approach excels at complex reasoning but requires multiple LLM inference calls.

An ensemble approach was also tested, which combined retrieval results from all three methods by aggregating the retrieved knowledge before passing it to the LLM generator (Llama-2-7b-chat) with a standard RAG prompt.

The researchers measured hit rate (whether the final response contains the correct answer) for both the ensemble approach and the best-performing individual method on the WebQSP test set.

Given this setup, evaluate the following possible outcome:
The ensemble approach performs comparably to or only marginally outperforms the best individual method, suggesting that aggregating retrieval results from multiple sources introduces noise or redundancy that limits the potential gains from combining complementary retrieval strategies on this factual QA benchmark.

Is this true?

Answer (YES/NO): NO